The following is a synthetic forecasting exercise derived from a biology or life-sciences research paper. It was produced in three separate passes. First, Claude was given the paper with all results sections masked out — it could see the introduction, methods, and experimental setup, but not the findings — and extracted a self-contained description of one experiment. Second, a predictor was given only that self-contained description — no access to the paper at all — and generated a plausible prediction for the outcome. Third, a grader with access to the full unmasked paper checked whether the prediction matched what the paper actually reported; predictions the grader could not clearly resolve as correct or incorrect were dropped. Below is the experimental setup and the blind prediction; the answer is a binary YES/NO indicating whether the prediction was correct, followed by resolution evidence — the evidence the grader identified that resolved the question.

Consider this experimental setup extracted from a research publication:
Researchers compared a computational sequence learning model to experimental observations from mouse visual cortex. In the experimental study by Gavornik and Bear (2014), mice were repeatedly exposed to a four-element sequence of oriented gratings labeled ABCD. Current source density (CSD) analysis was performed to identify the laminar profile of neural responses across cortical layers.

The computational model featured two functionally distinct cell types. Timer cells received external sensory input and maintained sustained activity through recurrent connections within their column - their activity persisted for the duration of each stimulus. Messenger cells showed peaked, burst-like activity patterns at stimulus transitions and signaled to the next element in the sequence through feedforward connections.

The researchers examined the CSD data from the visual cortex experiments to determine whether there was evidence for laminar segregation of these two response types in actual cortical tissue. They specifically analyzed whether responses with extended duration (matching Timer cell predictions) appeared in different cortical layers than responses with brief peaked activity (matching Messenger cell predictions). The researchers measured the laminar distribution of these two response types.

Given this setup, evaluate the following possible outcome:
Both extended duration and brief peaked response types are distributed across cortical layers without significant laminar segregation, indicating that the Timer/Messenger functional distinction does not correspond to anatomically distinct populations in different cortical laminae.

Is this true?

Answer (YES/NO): NO